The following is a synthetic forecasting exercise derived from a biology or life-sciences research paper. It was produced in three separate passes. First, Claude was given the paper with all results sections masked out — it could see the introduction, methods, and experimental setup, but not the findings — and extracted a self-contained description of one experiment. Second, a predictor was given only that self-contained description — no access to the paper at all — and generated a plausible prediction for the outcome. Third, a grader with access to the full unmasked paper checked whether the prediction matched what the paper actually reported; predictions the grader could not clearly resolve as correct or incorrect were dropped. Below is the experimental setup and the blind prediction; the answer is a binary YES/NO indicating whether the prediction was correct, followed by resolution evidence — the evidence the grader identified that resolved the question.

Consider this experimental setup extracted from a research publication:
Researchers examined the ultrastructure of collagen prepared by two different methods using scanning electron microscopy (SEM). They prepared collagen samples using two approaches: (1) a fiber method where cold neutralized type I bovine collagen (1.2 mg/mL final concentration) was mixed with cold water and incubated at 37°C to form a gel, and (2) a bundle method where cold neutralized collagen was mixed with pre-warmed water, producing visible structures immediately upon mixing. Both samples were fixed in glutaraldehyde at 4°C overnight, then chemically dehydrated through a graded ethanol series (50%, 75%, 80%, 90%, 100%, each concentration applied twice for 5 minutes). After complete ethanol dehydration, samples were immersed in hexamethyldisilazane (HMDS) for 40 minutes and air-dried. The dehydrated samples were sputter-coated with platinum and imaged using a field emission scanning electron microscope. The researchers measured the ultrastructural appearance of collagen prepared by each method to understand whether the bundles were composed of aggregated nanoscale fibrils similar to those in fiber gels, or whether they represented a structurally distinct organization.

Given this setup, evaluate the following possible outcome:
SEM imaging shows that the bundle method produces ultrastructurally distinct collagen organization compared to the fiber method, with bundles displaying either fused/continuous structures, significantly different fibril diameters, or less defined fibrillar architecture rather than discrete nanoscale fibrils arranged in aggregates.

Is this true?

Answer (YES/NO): NO